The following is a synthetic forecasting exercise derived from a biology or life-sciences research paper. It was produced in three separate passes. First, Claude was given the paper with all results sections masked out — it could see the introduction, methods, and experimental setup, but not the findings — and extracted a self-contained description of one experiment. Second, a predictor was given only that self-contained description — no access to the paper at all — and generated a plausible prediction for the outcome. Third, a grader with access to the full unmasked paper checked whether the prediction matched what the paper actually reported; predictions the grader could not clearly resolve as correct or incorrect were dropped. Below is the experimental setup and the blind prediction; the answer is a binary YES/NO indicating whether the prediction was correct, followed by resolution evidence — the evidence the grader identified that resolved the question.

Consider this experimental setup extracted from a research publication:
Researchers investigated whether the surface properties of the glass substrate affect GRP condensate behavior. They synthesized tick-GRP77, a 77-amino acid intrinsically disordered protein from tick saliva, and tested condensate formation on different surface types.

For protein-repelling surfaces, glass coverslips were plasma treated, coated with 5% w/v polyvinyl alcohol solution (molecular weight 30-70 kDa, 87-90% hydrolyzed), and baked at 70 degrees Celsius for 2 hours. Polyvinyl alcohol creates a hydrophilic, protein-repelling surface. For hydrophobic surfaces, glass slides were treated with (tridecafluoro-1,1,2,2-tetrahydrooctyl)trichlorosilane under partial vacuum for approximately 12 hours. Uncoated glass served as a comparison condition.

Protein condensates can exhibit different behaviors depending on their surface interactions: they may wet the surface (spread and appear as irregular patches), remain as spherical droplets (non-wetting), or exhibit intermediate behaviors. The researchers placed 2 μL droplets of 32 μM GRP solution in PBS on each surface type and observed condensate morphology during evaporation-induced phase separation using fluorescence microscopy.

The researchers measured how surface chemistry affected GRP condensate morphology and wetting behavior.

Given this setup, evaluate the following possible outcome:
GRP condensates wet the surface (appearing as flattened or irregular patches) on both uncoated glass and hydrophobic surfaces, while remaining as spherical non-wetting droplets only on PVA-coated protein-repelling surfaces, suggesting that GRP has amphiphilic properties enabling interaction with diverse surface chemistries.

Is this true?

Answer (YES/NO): NO